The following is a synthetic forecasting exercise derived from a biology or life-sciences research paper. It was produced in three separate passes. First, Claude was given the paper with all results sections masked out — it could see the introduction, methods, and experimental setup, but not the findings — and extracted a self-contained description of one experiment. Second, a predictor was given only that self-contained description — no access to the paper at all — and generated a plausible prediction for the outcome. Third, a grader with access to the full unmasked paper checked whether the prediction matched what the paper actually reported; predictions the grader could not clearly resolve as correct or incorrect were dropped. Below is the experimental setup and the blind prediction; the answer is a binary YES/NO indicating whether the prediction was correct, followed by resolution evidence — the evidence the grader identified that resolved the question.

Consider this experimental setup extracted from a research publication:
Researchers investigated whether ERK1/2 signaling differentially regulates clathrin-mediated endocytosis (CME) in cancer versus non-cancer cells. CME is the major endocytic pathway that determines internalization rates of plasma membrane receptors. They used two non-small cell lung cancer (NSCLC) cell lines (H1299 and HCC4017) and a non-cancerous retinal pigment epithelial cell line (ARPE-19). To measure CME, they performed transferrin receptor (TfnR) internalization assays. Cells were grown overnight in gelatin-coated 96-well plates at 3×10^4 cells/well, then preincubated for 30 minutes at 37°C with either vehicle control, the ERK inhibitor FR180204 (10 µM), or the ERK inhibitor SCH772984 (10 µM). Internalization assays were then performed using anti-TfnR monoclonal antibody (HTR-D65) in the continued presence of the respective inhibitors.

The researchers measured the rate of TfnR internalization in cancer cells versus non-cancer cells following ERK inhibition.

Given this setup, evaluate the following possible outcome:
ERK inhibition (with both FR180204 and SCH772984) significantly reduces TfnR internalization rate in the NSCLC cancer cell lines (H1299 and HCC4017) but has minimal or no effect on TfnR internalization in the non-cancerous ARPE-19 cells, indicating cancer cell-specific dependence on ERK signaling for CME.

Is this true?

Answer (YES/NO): YES